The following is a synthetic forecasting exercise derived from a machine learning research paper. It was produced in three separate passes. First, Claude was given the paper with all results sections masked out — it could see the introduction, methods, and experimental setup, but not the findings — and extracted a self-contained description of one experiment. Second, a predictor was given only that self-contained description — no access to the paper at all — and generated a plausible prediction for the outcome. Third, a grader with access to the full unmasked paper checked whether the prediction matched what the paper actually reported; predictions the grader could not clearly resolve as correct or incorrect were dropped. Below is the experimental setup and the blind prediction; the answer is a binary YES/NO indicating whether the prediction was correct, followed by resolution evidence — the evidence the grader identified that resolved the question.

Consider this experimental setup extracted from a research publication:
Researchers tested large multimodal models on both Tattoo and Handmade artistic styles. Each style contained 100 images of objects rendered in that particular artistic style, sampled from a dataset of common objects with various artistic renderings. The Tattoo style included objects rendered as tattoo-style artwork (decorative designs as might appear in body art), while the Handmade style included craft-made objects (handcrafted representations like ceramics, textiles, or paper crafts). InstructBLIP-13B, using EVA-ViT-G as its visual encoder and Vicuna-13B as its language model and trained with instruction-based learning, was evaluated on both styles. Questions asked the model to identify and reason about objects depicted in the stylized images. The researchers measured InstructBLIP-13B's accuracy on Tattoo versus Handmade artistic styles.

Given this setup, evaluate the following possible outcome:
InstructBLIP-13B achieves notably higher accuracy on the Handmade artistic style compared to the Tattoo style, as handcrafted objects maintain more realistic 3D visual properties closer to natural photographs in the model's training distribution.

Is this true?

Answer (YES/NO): NO